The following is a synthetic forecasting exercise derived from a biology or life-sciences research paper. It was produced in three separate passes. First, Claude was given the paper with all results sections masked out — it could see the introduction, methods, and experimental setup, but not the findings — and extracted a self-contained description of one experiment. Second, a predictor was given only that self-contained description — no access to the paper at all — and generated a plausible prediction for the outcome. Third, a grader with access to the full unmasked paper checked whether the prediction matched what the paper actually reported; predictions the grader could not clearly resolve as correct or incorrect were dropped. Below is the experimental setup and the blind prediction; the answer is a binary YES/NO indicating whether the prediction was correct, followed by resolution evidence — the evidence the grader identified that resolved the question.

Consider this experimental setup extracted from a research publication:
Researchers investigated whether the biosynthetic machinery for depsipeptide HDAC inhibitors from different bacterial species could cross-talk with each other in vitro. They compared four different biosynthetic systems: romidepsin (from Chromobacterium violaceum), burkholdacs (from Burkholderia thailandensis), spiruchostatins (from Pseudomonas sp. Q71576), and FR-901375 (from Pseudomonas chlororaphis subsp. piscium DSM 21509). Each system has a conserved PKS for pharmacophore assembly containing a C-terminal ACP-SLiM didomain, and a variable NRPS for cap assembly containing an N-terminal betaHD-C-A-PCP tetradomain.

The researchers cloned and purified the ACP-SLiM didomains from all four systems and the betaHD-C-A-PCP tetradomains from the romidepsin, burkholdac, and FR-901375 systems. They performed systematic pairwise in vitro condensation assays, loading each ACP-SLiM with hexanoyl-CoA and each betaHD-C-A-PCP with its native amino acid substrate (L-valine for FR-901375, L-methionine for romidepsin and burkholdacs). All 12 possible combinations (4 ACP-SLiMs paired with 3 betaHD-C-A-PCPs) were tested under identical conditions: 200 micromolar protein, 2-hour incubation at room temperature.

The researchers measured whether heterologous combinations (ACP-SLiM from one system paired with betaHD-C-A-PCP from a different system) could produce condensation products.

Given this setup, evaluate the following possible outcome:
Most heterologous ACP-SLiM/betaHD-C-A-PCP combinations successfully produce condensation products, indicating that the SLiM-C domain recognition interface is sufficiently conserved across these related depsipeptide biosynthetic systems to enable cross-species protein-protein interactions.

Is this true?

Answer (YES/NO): YES